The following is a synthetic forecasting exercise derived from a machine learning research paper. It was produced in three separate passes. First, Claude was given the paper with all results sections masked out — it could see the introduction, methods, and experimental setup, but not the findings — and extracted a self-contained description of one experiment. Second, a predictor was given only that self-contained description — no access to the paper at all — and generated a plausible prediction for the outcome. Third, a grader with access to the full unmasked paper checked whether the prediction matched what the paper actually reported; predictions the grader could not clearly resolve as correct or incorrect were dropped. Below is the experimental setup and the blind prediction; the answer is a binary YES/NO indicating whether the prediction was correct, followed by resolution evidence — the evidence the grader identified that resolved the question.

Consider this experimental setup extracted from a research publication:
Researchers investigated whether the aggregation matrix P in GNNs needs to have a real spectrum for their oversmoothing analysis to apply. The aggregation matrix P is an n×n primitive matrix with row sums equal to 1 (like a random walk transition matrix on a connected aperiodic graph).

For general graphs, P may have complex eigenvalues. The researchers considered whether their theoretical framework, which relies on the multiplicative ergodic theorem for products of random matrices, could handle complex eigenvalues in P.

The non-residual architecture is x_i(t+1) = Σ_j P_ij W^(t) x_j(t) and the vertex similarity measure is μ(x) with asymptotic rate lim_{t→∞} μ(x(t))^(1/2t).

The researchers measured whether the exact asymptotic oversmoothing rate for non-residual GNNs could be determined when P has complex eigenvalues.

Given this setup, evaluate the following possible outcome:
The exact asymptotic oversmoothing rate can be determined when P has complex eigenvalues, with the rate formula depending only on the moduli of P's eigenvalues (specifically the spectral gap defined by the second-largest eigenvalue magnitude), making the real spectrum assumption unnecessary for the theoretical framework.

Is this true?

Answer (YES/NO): YES